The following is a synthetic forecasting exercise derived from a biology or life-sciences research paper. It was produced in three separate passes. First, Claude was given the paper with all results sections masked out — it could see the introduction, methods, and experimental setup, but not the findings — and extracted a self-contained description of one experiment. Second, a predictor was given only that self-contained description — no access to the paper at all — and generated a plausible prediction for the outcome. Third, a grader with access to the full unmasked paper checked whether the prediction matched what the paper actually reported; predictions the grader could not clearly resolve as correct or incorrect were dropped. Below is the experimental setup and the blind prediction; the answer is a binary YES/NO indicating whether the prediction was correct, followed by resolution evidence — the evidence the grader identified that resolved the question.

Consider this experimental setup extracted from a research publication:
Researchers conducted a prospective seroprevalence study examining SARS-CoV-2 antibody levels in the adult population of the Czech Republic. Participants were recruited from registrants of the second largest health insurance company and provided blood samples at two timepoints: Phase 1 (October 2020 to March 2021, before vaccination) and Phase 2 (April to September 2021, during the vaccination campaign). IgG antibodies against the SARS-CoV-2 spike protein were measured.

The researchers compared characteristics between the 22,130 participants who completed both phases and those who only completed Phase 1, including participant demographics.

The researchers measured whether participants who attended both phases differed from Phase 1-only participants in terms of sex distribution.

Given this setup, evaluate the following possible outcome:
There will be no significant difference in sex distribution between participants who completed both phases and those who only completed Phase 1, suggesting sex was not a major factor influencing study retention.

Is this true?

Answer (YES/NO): NO